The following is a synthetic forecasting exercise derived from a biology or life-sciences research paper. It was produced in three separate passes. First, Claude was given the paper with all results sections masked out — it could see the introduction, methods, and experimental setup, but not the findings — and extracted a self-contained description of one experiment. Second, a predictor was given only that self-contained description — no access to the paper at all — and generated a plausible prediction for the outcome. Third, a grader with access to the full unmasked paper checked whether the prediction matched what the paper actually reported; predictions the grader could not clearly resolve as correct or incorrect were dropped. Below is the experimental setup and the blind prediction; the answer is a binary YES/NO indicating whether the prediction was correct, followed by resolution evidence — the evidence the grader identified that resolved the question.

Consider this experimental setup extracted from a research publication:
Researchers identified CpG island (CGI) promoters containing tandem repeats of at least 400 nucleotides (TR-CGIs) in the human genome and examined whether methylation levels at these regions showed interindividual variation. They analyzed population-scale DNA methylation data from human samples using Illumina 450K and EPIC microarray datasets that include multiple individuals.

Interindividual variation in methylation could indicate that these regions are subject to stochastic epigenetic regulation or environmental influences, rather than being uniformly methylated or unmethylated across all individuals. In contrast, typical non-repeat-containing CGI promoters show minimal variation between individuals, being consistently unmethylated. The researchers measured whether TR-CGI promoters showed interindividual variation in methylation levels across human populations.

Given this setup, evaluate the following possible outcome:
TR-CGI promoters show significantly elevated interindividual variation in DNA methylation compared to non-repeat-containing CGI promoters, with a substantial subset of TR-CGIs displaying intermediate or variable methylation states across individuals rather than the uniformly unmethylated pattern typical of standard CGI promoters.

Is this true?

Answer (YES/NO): YES